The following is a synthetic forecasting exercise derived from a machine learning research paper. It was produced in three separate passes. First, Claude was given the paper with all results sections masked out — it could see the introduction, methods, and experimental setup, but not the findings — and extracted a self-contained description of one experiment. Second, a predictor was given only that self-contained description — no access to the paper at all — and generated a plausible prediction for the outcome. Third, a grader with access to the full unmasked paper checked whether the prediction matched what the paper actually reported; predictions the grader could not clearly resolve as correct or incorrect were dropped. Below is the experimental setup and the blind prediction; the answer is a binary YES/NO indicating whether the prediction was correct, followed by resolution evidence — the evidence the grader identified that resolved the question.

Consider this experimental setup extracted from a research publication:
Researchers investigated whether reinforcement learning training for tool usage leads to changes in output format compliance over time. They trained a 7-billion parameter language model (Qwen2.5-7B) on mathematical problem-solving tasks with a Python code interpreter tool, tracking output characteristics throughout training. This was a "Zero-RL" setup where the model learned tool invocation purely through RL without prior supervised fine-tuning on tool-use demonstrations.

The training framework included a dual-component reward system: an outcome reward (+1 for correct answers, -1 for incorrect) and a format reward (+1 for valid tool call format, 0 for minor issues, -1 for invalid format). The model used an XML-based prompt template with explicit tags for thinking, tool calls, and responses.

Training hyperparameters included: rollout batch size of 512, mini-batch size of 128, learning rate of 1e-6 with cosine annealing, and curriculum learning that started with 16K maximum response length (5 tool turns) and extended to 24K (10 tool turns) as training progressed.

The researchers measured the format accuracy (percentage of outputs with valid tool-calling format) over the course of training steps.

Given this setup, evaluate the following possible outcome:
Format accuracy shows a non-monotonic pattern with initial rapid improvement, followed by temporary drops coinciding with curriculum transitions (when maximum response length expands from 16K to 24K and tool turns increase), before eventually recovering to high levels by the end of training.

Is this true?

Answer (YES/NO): NO